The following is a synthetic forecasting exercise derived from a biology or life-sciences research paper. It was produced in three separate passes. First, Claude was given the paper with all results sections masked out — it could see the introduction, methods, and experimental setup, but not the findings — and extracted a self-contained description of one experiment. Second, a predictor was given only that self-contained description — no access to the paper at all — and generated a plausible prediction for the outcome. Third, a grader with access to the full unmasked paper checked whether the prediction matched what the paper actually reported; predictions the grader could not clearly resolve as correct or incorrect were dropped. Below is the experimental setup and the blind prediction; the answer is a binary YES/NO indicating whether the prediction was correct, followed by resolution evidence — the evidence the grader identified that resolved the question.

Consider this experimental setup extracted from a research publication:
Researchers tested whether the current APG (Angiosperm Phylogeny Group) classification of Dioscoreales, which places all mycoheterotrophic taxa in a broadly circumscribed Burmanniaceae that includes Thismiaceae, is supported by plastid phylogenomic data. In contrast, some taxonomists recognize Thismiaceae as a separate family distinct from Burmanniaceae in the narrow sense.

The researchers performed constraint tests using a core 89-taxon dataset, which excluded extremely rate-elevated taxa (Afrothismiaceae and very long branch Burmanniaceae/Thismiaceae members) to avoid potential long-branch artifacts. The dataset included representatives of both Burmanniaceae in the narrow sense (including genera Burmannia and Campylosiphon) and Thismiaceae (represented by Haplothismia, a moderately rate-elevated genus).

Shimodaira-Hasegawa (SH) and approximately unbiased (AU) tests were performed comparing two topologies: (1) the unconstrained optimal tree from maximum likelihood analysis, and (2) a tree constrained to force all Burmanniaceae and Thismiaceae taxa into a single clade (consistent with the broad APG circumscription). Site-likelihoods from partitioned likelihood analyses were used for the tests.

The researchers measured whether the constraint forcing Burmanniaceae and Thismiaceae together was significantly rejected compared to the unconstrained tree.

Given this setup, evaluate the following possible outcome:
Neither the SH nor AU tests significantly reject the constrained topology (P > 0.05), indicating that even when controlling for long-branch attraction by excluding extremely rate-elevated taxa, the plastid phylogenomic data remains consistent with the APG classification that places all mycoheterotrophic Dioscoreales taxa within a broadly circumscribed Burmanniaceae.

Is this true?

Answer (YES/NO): NO